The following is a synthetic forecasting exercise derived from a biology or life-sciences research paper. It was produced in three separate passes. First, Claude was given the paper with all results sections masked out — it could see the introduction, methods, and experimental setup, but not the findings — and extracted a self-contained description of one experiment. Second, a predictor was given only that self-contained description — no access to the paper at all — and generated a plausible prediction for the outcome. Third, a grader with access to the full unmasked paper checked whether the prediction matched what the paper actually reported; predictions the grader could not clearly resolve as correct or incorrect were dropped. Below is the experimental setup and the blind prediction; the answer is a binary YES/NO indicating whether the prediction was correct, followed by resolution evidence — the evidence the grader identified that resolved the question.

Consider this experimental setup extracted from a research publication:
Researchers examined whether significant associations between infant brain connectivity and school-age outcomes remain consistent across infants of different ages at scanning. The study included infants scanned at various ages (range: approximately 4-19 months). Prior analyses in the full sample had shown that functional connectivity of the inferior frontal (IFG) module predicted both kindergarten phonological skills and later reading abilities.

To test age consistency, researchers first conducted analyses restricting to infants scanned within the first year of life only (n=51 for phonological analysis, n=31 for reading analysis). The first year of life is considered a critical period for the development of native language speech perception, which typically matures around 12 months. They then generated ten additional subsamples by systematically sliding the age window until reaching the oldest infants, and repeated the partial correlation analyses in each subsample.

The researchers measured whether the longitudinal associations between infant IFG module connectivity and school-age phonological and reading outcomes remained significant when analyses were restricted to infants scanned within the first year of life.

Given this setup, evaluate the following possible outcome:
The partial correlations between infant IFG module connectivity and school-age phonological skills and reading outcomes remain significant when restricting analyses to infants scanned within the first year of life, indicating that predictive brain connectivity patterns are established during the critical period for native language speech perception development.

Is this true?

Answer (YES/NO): YES